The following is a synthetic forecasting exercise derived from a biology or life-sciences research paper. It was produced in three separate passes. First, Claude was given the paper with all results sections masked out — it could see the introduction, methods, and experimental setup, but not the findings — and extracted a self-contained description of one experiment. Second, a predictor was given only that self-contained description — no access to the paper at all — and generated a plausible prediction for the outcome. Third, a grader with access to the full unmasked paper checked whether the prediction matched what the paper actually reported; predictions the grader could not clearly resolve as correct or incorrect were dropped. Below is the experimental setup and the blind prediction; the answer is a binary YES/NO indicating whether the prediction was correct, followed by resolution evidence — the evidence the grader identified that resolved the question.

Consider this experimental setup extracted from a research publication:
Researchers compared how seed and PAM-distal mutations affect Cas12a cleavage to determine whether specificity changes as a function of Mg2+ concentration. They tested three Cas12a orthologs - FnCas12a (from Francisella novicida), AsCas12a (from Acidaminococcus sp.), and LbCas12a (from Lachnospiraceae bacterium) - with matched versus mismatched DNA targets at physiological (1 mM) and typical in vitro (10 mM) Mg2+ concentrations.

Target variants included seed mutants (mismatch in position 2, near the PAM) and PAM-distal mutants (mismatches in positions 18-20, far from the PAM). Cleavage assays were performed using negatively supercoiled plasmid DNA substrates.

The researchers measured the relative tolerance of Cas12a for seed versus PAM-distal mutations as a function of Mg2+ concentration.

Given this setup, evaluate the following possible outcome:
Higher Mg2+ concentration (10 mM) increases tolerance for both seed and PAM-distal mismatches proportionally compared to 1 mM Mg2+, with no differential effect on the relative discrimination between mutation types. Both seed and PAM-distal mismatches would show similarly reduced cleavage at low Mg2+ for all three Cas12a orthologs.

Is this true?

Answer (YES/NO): NO